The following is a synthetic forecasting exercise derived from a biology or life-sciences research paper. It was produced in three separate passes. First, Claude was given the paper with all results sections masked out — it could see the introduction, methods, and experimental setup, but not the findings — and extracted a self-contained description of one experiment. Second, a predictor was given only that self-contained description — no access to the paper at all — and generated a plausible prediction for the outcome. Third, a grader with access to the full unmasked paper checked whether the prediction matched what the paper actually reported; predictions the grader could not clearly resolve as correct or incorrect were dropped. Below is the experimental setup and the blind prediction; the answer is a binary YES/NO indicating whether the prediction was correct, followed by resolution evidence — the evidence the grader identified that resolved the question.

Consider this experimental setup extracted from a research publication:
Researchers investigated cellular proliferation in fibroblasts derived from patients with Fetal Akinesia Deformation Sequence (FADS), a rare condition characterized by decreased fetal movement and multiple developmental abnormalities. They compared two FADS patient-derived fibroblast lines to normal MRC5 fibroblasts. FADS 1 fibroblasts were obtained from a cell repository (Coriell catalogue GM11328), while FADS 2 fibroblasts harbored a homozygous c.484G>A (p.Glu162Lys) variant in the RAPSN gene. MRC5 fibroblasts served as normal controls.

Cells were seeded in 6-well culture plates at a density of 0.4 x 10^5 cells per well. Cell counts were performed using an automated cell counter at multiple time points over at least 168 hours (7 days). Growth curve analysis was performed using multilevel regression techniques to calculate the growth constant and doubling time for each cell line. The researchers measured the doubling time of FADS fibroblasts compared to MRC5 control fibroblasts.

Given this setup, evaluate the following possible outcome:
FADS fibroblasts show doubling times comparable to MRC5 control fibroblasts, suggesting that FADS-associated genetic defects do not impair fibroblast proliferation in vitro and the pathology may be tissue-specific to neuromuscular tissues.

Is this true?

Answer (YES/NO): NO